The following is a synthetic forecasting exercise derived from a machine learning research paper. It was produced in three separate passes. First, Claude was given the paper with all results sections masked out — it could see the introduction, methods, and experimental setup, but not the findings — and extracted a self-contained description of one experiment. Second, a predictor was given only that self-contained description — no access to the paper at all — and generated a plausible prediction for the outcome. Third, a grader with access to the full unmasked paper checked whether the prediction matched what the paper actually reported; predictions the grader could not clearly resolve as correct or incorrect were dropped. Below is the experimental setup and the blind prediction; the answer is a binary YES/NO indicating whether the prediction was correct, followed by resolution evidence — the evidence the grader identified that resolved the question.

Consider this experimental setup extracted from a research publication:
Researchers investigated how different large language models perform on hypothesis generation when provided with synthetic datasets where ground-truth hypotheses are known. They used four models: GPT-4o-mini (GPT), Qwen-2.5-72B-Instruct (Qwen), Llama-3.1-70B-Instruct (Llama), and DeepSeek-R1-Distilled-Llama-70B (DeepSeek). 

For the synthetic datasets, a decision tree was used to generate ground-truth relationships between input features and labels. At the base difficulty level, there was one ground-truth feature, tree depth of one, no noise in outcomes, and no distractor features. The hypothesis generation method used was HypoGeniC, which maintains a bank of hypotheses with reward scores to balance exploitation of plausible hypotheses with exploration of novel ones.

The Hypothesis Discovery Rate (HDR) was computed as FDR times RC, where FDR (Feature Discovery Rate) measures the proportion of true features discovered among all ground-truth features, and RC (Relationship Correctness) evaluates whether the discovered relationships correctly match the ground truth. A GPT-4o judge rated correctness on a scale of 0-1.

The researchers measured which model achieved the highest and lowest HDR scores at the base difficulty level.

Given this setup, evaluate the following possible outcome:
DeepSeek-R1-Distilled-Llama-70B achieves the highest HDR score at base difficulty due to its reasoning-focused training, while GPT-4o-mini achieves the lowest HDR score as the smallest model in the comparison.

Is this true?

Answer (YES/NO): YES